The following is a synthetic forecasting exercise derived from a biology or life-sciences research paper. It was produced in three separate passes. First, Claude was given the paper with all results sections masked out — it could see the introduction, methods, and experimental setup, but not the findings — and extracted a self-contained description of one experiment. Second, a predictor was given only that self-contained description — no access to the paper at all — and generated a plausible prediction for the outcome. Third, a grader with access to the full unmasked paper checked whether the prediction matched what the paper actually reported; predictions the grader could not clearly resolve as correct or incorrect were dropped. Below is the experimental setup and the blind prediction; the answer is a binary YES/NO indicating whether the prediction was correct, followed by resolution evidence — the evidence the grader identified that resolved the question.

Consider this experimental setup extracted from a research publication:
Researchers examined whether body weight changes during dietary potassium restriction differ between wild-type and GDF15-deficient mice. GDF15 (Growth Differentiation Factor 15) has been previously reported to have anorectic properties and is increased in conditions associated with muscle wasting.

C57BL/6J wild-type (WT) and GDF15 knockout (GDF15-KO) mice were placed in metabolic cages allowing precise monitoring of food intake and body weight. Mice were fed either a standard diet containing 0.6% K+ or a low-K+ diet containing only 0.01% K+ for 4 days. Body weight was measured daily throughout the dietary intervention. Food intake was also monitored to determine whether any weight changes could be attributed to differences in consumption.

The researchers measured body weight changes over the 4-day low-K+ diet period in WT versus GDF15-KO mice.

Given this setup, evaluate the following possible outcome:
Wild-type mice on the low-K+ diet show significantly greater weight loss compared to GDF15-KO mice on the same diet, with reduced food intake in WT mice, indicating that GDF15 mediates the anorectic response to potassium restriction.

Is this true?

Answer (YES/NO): YES